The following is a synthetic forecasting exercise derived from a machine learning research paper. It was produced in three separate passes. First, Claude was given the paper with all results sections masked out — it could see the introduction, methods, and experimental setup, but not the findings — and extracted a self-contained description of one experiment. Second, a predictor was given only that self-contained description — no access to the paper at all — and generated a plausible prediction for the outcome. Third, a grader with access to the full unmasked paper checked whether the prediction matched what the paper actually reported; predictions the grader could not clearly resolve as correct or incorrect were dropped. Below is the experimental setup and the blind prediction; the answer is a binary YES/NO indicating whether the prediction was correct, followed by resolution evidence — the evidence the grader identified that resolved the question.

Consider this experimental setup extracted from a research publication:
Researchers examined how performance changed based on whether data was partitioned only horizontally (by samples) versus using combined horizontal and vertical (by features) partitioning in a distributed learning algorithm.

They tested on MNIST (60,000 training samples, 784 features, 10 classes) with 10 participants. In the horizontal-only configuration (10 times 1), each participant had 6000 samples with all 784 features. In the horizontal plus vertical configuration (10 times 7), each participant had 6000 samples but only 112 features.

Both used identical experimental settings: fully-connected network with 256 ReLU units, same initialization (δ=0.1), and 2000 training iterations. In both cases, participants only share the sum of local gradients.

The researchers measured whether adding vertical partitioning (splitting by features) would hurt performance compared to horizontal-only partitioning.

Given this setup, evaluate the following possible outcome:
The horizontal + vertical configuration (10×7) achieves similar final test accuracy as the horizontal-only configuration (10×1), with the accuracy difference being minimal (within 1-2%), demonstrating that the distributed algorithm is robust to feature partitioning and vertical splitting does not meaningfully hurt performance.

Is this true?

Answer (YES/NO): YES